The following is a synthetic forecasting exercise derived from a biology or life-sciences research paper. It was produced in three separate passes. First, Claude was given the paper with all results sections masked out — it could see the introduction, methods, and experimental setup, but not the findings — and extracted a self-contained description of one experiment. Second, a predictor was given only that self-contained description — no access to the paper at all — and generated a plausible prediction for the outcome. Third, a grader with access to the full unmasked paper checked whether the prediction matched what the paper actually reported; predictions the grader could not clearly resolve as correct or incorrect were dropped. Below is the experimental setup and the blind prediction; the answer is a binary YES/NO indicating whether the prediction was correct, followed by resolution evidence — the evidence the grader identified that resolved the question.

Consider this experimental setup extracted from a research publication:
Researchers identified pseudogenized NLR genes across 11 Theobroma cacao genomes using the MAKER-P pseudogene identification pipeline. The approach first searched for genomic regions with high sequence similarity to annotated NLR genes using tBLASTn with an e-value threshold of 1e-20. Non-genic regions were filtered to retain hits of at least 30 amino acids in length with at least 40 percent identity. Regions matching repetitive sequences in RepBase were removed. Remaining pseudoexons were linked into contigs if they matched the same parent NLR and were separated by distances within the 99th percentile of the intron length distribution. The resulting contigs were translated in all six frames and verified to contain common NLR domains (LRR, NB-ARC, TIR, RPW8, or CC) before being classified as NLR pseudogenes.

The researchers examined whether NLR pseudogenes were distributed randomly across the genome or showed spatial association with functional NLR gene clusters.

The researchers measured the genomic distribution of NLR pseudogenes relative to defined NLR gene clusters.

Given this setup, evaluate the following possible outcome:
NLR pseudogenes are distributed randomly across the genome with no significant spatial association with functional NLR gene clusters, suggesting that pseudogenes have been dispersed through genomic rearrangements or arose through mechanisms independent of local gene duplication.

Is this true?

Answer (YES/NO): NO